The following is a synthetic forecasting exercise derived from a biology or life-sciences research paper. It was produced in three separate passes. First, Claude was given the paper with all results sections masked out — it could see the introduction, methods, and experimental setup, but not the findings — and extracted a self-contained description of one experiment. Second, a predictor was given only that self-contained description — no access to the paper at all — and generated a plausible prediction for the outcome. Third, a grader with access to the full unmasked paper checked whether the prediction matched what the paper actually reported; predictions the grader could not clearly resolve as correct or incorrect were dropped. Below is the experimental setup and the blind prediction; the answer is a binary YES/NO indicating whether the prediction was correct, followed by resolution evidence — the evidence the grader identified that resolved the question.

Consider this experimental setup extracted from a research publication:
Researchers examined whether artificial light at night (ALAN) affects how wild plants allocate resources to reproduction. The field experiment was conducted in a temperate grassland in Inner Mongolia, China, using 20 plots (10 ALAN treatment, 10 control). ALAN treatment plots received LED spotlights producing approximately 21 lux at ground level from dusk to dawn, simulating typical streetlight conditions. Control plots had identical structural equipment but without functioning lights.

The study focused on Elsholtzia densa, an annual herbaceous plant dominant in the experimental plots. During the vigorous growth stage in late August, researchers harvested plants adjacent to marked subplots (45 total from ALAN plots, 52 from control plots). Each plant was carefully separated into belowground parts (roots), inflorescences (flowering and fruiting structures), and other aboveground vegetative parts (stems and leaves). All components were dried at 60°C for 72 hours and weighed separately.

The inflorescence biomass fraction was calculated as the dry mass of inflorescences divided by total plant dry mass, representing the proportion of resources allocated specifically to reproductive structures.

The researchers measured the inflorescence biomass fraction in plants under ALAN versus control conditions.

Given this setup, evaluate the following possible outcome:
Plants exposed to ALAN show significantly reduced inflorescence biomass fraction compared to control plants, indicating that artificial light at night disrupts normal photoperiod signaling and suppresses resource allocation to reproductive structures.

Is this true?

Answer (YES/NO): NO